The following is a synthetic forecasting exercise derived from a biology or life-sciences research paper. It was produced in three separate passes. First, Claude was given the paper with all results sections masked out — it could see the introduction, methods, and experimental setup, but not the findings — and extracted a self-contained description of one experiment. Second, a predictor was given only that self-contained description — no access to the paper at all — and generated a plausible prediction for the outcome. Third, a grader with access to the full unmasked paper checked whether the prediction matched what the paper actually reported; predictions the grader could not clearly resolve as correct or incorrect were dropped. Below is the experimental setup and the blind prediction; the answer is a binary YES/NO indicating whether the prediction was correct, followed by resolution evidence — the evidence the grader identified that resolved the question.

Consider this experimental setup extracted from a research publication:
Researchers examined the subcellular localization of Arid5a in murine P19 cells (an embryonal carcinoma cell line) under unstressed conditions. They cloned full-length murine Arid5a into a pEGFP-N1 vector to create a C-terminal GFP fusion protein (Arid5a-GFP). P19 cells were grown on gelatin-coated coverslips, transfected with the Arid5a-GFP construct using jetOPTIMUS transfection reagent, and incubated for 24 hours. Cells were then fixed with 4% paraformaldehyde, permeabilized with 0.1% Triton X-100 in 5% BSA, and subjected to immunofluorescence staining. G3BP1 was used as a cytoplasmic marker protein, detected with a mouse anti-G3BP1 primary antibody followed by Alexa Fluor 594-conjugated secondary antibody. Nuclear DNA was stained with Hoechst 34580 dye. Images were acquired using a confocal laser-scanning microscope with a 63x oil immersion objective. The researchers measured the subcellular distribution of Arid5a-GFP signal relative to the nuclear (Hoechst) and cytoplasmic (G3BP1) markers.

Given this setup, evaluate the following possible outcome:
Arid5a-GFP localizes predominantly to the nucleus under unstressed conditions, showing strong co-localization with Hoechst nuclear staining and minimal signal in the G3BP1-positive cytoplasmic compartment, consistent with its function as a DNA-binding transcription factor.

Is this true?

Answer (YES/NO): YES